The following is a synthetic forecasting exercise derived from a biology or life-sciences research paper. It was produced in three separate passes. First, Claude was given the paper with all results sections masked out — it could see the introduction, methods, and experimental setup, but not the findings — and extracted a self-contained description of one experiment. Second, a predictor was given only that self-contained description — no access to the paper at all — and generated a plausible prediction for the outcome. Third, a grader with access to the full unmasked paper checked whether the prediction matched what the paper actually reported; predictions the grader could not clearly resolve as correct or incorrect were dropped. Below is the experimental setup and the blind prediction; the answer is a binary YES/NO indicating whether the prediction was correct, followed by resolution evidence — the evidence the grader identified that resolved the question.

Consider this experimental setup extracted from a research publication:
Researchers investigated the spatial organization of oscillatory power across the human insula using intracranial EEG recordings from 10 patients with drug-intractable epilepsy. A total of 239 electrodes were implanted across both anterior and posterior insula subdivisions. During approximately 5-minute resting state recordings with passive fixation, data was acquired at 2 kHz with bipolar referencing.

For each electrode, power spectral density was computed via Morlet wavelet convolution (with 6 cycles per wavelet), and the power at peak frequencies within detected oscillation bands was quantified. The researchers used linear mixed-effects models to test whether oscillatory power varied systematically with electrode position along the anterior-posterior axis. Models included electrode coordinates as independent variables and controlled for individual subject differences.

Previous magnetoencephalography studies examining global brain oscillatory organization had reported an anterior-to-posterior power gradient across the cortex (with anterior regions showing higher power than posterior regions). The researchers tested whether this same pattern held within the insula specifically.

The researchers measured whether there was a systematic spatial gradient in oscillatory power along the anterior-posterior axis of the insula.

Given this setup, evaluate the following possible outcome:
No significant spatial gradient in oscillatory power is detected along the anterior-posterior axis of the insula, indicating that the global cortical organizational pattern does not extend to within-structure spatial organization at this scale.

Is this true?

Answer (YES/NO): NO